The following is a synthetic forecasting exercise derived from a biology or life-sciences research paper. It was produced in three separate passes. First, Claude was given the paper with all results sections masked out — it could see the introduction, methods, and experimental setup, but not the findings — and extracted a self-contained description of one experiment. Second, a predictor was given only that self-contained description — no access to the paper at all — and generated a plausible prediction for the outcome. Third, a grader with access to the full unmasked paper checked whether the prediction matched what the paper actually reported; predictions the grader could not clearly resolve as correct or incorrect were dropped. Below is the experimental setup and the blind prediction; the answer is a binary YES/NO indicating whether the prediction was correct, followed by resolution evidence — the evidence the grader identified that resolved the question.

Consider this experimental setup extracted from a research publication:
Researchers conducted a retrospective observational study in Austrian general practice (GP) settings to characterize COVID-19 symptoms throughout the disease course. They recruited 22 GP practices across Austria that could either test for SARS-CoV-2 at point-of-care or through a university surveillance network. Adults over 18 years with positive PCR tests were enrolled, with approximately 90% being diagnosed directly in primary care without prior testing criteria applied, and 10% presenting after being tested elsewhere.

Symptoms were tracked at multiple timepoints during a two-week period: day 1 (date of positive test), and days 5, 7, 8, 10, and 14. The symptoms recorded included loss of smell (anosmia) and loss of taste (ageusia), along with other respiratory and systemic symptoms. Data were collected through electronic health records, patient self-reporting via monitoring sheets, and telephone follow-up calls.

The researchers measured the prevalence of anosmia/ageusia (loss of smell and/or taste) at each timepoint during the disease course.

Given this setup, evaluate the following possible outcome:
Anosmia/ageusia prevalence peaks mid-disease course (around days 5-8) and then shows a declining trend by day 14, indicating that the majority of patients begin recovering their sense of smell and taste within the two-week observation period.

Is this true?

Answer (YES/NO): NO